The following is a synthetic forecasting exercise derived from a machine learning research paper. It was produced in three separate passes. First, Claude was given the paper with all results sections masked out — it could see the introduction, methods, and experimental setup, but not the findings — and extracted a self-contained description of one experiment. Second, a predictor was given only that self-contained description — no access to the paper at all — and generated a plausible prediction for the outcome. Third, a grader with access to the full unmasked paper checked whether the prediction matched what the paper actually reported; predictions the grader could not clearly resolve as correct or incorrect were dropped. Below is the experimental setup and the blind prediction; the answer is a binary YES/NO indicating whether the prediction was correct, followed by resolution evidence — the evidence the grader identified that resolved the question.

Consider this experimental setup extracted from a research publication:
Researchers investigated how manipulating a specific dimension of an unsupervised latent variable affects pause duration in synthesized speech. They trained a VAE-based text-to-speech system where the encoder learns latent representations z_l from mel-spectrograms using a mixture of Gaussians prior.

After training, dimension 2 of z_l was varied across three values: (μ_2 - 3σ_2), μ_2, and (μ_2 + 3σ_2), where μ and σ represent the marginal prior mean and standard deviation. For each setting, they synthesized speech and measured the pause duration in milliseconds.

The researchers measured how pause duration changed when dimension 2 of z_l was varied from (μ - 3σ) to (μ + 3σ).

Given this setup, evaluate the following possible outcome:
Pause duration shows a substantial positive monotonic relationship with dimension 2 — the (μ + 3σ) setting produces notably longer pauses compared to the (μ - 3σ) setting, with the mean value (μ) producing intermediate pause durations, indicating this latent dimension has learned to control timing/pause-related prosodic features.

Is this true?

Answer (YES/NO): YES